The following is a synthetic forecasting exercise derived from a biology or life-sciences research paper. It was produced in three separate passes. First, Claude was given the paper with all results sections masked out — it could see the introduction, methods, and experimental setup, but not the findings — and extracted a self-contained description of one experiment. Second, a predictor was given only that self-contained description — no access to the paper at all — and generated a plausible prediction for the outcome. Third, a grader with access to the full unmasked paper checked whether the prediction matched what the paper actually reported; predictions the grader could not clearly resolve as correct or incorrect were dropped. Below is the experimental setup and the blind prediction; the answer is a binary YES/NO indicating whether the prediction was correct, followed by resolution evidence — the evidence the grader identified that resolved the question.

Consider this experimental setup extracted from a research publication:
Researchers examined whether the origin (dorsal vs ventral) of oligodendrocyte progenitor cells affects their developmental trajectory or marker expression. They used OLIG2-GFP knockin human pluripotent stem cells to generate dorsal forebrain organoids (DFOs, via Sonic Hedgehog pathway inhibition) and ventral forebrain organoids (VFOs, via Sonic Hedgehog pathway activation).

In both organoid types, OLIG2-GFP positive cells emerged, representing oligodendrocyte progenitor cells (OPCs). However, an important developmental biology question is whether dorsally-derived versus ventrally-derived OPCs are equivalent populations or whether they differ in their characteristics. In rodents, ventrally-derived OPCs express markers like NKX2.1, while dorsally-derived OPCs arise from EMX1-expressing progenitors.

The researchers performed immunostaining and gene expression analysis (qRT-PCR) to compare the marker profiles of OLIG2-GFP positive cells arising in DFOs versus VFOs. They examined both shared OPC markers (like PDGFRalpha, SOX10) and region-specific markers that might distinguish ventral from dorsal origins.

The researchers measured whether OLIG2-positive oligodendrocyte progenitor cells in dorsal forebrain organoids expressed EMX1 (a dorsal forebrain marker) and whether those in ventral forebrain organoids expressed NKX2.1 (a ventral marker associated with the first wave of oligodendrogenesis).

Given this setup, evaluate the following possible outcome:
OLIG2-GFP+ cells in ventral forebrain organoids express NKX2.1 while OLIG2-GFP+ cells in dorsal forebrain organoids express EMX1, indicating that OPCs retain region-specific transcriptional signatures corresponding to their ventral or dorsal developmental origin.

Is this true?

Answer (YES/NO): NO